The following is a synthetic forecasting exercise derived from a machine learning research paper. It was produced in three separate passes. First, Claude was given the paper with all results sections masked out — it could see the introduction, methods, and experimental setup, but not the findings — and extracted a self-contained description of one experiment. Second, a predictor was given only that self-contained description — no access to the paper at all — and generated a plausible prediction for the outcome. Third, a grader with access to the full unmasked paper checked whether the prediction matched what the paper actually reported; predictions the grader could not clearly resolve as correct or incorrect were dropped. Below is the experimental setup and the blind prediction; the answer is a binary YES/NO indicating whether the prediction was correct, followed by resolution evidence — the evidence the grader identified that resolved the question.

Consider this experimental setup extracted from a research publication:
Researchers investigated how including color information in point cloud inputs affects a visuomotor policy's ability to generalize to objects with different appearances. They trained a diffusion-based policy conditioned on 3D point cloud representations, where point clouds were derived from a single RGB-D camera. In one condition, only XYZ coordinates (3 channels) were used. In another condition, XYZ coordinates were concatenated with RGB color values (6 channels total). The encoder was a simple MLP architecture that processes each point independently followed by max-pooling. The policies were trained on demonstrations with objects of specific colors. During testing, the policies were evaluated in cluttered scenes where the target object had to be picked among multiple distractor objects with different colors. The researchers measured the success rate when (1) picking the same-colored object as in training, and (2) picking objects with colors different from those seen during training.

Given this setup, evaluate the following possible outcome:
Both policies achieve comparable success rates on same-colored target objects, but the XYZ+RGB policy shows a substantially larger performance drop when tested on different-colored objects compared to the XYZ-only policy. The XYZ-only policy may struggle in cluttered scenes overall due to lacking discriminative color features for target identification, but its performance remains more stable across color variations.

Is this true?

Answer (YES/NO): NO